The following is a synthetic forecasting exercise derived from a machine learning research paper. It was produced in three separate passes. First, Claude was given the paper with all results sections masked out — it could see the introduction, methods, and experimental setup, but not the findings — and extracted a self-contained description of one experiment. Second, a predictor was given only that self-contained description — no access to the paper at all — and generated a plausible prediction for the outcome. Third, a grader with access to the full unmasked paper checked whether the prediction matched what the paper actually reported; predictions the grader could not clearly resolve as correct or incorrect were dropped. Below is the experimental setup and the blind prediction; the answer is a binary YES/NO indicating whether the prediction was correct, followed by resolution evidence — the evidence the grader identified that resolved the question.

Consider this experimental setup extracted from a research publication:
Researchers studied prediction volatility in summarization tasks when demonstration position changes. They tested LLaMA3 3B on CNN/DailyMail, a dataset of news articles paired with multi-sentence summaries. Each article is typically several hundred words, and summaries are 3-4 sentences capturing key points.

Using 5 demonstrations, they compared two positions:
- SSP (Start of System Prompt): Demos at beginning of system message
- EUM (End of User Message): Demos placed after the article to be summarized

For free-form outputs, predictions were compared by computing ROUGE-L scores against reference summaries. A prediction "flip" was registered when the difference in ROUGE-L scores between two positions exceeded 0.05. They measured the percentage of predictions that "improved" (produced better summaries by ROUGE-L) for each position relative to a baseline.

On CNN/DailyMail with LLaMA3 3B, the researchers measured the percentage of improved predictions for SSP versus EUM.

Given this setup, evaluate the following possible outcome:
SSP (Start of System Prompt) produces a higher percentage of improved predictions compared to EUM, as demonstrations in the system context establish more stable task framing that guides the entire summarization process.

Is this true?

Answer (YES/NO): YES